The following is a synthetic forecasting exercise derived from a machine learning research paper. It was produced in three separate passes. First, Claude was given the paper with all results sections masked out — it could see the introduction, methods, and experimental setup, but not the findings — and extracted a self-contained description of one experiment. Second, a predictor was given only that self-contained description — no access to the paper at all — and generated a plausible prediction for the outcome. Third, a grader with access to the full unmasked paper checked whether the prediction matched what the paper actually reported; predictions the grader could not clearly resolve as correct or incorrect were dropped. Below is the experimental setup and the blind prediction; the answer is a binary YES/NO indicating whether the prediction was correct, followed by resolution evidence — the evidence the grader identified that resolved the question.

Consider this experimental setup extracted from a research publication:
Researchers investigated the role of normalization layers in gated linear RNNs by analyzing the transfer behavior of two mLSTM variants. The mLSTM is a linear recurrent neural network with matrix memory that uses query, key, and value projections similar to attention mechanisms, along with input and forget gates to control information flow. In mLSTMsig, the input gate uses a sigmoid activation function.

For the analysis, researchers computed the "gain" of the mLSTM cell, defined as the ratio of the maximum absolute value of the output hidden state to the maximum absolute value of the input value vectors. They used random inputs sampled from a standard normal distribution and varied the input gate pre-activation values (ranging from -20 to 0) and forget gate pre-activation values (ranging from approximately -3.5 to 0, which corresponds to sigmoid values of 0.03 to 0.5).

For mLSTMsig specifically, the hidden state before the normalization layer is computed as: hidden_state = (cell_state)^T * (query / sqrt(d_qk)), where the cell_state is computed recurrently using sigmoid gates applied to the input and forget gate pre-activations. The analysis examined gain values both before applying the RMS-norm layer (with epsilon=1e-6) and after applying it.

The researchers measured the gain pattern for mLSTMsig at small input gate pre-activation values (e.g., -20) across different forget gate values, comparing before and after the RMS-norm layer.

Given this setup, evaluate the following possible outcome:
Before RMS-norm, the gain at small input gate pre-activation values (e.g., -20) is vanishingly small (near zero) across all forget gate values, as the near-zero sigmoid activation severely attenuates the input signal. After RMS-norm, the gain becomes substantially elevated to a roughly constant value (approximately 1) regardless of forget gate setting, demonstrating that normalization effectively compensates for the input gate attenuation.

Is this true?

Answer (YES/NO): NO